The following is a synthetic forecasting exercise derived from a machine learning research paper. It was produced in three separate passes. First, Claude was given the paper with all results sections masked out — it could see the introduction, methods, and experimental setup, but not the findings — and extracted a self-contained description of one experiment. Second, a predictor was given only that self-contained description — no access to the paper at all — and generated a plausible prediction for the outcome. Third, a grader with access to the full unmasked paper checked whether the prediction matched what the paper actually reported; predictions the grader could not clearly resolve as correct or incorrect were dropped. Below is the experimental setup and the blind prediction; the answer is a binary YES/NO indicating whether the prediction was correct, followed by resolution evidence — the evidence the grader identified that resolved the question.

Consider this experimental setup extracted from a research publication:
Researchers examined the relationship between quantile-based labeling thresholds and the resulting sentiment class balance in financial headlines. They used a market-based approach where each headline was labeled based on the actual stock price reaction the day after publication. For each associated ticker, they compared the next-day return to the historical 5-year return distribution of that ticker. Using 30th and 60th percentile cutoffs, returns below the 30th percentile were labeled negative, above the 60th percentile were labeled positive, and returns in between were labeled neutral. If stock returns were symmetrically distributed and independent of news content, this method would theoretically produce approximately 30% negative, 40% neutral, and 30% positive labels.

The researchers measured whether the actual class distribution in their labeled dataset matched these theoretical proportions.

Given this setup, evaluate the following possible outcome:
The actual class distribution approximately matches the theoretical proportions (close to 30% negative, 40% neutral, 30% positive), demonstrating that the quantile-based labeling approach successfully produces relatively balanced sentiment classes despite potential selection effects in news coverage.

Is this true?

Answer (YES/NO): NO